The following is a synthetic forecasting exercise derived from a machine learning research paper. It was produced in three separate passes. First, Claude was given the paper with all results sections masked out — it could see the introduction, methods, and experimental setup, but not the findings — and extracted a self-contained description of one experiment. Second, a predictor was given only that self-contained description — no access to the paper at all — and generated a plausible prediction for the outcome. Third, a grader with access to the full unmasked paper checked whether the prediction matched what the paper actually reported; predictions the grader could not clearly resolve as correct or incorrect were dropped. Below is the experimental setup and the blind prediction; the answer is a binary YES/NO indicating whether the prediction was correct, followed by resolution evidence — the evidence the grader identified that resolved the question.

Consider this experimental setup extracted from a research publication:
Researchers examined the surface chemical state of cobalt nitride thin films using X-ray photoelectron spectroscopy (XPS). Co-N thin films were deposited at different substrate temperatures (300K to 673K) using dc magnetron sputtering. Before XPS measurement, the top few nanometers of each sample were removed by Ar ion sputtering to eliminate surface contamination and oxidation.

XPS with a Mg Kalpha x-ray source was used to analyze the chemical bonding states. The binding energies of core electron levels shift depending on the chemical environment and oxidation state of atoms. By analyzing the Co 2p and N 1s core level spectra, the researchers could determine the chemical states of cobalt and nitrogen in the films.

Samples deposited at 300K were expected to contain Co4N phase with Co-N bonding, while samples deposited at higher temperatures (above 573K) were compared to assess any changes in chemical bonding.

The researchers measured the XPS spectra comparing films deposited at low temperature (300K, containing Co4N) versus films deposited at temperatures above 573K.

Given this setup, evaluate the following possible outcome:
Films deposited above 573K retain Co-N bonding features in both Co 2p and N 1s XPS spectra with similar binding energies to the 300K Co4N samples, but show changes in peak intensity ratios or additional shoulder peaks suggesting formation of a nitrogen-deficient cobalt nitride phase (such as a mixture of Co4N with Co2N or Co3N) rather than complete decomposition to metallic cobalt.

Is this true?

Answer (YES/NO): NO